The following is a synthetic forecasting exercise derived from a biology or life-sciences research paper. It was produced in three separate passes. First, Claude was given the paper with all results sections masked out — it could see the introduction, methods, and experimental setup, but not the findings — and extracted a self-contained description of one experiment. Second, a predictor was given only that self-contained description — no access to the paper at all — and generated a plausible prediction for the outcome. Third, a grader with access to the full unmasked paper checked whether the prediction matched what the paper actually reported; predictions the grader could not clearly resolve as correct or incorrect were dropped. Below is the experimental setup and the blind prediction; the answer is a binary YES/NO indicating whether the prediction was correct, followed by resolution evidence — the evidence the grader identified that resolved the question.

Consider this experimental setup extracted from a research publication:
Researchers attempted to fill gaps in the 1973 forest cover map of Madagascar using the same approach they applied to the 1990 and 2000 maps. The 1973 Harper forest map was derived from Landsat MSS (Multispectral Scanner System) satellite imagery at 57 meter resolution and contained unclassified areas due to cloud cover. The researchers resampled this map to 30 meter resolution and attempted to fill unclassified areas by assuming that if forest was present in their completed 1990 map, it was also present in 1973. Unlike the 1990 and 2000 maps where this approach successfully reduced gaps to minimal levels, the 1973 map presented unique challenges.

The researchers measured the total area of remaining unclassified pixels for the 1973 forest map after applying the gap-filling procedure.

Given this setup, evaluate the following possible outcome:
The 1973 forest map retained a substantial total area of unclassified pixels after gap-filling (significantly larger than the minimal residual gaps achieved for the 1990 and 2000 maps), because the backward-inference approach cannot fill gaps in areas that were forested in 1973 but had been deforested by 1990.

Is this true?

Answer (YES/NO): YES